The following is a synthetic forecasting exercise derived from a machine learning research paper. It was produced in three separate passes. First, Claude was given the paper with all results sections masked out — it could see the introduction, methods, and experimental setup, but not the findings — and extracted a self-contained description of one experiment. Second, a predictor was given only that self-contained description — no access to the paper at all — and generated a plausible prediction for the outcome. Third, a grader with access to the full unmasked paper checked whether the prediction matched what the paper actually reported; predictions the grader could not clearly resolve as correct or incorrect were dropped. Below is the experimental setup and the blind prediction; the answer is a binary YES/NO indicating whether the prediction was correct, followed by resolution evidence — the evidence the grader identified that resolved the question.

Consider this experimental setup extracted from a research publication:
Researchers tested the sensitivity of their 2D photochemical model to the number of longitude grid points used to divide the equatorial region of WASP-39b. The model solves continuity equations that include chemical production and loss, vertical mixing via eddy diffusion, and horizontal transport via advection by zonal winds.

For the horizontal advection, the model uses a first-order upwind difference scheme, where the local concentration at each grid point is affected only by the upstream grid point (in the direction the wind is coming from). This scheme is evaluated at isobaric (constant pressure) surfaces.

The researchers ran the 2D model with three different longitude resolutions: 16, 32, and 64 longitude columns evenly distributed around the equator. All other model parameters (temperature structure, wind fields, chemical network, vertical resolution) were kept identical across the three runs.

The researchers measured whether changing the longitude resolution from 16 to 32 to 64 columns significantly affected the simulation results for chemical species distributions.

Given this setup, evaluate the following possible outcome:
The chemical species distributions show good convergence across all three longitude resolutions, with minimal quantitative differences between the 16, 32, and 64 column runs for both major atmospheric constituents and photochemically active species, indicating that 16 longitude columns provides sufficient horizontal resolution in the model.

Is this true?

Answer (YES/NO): YES